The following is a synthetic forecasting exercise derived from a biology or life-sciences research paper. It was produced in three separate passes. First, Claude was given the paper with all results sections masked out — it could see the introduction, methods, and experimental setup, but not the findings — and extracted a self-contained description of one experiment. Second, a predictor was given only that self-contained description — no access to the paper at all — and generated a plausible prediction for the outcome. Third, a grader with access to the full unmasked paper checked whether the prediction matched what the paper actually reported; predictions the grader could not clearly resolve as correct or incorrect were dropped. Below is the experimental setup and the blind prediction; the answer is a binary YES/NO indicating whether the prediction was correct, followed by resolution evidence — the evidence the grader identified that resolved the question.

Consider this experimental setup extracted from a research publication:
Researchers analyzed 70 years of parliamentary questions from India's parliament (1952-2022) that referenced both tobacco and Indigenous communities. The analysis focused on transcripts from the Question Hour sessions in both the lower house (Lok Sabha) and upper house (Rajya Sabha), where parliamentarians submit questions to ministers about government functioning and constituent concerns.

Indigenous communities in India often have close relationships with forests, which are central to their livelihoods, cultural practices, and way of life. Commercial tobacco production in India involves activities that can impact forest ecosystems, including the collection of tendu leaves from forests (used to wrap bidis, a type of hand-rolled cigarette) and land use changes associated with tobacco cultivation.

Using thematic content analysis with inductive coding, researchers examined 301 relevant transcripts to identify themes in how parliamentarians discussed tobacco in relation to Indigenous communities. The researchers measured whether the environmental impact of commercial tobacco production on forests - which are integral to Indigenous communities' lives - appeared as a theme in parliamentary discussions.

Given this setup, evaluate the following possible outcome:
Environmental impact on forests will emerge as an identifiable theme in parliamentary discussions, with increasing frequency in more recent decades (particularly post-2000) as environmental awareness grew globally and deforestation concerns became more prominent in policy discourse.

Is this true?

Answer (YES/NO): NO